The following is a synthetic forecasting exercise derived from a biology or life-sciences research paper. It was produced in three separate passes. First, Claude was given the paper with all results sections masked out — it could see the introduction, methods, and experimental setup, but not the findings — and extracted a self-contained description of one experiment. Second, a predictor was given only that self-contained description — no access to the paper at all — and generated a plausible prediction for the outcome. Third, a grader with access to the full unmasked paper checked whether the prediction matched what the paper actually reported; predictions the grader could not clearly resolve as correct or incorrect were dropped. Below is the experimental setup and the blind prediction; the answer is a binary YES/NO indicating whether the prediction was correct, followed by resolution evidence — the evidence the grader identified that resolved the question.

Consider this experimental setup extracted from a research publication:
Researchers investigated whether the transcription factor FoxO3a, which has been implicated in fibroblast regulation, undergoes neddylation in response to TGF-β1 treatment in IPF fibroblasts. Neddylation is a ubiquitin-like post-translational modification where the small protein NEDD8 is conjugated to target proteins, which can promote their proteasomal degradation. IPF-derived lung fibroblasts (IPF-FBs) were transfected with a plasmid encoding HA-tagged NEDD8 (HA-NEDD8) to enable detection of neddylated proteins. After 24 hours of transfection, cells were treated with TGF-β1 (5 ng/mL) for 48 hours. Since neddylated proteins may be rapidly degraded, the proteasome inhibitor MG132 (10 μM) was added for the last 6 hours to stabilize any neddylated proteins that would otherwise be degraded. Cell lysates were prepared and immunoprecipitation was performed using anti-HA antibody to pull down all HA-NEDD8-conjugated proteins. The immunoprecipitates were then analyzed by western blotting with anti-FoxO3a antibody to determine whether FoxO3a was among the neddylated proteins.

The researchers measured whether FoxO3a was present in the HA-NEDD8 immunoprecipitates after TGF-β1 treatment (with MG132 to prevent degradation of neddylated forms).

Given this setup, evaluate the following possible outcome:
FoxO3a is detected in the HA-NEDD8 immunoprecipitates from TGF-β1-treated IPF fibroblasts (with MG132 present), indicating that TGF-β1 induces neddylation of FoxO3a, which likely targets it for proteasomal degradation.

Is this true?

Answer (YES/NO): YES